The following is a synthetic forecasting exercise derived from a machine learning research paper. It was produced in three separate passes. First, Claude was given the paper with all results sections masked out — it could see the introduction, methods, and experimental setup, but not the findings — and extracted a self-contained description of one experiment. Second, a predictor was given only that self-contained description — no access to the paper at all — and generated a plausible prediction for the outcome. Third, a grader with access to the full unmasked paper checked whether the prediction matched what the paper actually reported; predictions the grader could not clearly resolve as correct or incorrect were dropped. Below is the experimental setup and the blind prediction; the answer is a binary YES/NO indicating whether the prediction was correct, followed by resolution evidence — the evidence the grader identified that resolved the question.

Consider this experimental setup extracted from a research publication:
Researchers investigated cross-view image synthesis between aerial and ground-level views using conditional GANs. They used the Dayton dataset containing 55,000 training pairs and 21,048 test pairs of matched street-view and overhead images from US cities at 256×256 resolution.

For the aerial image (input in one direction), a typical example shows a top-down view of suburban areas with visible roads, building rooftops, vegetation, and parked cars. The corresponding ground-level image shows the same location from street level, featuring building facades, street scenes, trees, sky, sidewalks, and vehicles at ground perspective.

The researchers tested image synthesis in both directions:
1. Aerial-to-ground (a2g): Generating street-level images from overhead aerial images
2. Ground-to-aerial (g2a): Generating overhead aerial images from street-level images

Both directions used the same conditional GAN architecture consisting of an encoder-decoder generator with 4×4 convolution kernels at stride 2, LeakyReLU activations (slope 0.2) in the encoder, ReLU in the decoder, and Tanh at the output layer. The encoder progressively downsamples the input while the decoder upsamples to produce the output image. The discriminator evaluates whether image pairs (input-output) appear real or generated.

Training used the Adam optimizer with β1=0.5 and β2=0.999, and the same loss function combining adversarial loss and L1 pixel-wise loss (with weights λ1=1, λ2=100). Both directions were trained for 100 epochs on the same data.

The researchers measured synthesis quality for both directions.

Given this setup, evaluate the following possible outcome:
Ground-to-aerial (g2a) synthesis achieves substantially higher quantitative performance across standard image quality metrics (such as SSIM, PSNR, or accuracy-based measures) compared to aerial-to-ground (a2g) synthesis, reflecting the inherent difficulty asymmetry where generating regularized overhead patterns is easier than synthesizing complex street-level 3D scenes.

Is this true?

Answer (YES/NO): NO